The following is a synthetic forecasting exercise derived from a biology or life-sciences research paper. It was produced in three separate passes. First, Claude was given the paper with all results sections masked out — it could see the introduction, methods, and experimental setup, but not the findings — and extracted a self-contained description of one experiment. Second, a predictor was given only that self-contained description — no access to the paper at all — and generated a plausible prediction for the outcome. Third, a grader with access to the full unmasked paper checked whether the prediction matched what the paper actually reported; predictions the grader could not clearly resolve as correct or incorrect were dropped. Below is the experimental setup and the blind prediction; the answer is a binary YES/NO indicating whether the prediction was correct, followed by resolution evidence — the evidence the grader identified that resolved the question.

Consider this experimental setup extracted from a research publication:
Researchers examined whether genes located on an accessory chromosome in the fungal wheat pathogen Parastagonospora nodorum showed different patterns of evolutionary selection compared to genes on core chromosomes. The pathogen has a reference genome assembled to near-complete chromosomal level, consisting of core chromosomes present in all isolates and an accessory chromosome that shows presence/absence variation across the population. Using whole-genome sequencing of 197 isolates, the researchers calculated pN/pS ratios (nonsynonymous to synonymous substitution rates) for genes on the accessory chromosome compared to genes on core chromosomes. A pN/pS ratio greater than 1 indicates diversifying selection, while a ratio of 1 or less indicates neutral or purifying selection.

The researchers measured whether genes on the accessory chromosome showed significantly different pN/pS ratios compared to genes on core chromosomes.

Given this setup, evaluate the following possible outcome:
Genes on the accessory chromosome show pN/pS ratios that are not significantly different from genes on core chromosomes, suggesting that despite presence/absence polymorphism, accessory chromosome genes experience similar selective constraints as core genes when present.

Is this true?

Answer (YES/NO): NO